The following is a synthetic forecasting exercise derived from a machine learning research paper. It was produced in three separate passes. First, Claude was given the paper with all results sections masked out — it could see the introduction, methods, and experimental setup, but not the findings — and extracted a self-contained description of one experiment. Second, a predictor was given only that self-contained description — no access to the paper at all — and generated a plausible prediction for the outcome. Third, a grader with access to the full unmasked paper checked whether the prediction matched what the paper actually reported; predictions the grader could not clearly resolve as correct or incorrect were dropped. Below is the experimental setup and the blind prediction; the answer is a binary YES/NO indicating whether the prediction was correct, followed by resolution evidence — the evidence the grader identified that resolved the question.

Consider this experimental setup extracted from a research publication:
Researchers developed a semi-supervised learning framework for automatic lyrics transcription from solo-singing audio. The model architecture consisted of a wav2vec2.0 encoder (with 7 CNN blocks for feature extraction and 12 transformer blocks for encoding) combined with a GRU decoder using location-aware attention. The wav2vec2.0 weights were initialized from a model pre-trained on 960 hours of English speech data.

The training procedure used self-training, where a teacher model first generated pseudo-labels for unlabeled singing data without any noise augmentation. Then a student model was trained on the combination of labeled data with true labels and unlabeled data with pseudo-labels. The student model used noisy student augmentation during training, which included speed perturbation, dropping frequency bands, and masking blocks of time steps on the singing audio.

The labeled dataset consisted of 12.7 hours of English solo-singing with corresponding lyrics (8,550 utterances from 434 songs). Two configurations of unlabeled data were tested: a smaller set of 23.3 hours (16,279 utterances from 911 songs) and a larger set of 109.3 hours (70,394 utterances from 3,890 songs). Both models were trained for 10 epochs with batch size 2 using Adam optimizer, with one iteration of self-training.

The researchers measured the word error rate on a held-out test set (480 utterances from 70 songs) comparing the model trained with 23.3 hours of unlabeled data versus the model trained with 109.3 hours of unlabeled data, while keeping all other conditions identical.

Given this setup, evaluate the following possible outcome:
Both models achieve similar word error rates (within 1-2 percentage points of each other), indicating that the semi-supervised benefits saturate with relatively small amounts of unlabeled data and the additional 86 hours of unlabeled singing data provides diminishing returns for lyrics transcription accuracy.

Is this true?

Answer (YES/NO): YES